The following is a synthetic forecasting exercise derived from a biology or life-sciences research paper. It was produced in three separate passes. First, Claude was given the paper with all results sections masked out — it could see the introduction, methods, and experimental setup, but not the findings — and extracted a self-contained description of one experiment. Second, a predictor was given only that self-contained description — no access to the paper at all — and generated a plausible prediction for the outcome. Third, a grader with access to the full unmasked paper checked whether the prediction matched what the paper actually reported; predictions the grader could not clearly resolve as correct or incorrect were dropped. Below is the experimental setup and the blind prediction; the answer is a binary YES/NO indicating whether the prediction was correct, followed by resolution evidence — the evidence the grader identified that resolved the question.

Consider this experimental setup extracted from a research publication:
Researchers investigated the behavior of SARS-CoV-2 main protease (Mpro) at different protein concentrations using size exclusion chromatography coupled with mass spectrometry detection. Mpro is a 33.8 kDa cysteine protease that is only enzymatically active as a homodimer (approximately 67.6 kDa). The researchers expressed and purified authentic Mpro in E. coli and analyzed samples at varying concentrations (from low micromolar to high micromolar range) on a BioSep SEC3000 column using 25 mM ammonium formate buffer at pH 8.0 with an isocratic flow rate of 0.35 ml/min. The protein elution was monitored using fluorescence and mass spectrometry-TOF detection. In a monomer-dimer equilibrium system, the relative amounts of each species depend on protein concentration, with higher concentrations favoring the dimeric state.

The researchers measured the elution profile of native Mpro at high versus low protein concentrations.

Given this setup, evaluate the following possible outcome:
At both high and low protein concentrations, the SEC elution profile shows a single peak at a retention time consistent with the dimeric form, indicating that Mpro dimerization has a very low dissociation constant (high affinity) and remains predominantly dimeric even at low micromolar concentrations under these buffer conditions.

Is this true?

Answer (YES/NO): NO